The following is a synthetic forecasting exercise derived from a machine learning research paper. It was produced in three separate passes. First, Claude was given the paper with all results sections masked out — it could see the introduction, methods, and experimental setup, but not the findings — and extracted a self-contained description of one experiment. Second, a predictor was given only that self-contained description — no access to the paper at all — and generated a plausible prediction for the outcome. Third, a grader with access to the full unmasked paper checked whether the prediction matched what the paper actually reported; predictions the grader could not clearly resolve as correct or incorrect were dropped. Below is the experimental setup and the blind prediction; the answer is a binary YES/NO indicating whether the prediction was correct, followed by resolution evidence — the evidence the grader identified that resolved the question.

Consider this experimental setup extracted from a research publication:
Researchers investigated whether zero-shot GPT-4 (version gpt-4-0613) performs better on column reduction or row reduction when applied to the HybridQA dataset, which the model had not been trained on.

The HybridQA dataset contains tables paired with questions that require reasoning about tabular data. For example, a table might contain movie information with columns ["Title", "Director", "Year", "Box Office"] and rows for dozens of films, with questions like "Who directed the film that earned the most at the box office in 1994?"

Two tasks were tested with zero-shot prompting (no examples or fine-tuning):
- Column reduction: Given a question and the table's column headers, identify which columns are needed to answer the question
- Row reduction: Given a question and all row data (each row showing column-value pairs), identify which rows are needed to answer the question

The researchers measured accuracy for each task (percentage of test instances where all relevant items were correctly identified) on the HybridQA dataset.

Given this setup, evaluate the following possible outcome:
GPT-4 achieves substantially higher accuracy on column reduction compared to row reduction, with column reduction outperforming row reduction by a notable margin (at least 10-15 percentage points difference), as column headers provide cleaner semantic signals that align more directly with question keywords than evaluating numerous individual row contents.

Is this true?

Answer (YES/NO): NO